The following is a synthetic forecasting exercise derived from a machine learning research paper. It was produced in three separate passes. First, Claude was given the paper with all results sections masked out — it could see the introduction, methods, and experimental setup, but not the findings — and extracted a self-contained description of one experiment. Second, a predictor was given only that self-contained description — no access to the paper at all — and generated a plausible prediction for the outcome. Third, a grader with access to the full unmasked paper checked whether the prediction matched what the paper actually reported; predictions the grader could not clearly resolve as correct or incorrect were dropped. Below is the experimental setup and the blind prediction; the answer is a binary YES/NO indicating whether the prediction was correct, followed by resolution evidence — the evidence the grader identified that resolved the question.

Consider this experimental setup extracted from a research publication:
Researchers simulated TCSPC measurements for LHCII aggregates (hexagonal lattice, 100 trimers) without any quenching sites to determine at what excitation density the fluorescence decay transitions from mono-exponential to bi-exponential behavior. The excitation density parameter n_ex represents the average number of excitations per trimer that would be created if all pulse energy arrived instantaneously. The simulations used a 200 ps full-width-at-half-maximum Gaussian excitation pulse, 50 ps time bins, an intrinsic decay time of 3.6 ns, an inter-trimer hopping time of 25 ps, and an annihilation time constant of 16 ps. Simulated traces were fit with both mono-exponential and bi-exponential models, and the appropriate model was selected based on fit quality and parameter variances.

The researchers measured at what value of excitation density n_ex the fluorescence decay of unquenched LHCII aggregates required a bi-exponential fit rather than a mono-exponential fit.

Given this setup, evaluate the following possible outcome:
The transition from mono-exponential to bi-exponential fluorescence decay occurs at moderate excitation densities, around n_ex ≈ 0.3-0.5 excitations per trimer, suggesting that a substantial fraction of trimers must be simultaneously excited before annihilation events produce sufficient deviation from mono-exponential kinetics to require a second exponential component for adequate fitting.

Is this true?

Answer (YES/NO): NO